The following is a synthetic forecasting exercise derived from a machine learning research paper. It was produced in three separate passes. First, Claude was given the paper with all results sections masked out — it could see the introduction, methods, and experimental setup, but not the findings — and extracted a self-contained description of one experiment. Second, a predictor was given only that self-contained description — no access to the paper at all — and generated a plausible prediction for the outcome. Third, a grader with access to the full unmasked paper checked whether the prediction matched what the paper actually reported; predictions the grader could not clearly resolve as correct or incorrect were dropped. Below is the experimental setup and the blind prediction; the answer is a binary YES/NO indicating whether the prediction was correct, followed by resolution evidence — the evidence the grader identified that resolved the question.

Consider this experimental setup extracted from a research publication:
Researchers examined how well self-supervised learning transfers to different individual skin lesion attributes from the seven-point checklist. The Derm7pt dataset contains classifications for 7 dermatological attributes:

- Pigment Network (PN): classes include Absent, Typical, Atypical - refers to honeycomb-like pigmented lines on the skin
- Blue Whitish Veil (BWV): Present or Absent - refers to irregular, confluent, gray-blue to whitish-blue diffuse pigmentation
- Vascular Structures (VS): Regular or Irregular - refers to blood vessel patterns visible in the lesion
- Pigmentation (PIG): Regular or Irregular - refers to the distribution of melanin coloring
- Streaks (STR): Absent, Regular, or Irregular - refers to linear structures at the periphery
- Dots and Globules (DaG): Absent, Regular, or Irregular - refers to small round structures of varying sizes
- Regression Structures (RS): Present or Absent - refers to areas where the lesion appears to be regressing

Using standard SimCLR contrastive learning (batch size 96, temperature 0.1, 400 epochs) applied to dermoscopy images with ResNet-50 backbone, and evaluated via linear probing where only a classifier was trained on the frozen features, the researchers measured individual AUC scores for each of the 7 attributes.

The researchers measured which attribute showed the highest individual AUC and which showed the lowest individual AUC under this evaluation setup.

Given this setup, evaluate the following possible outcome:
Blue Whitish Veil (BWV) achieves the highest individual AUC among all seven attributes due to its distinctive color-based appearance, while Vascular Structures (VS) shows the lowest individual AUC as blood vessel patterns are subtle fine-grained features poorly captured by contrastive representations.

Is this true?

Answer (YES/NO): NO